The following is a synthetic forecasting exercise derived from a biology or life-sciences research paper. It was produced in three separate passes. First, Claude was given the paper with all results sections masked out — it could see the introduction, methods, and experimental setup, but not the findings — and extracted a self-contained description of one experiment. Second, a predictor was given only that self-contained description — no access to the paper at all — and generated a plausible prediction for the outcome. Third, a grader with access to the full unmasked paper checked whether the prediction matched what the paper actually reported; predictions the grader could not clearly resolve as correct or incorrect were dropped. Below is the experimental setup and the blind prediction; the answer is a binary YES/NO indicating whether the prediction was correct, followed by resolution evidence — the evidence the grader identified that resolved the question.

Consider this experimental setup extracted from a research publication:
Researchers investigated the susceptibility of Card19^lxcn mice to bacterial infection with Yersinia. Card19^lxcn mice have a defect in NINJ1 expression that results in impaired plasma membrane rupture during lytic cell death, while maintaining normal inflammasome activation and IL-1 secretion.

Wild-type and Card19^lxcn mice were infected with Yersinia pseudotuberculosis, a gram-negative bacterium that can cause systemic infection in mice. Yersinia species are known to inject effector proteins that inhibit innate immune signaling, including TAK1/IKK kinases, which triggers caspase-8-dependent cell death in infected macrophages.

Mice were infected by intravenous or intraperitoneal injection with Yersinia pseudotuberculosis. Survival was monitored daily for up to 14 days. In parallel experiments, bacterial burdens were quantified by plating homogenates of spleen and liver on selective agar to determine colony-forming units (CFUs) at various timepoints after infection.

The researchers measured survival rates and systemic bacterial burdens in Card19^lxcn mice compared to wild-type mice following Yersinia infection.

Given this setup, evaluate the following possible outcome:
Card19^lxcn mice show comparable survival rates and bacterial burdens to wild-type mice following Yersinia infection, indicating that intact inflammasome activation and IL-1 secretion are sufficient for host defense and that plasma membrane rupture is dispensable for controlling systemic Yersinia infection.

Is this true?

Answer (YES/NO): NO